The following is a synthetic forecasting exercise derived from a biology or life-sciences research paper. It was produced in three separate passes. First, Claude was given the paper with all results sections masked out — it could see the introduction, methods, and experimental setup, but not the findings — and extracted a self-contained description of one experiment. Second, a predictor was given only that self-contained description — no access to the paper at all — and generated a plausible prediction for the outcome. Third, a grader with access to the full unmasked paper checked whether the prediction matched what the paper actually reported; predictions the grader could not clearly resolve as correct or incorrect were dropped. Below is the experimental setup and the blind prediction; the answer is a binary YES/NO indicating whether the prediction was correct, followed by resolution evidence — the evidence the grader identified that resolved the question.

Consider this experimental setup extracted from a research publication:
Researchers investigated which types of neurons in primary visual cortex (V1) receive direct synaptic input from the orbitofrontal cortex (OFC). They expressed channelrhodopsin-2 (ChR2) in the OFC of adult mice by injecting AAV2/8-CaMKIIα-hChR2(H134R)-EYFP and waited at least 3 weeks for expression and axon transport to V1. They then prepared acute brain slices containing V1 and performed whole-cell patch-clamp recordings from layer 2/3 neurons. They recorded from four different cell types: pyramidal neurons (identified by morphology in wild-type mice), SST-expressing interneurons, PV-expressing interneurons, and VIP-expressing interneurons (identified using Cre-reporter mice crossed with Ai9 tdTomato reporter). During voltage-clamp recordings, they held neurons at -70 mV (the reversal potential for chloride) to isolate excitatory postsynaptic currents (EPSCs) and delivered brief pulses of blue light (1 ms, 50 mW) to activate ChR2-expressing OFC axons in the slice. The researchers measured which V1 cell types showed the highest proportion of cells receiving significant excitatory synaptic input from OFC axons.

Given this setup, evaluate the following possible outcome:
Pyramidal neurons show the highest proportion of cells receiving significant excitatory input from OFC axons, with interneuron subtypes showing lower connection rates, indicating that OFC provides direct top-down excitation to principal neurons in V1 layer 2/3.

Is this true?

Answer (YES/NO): NO